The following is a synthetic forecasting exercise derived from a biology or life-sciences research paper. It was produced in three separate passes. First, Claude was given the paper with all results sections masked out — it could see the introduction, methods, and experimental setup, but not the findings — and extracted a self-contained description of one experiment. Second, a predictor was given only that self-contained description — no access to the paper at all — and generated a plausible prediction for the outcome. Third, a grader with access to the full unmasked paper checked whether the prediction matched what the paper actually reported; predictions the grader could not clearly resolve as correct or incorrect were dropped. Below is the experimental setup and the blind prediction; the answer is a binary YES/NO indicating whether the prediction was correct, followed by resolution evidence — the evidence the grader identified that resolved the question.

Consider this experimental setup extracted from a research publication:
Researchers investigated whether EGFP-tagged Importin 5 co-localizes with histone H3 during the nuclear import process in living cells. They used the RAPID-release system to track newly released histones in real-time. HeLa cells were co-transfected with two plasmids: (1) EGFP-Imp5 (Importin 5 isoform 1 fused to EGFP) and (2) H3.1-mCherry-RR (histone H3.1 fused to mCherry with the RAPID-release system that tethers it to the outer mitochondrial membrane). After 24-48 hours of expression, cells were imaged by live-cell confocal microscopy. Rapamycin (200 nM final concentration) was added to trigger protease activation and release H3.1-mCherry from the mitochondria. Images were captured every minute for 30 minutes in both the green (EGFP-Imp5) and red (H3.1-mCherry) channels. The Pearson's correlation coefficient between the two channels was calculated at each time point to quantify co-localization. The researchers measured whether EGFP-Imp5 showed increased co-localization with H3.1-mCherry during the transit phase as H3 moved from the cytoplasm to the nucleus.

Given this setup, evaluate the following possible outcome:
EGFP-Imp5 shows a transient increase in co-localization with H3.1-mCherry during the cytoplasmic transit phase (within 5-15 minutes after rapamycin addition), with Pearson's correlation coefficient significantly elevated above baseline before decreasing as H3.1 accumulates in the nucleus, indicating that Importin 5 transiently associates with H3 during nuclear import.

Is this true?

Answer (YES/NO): NO